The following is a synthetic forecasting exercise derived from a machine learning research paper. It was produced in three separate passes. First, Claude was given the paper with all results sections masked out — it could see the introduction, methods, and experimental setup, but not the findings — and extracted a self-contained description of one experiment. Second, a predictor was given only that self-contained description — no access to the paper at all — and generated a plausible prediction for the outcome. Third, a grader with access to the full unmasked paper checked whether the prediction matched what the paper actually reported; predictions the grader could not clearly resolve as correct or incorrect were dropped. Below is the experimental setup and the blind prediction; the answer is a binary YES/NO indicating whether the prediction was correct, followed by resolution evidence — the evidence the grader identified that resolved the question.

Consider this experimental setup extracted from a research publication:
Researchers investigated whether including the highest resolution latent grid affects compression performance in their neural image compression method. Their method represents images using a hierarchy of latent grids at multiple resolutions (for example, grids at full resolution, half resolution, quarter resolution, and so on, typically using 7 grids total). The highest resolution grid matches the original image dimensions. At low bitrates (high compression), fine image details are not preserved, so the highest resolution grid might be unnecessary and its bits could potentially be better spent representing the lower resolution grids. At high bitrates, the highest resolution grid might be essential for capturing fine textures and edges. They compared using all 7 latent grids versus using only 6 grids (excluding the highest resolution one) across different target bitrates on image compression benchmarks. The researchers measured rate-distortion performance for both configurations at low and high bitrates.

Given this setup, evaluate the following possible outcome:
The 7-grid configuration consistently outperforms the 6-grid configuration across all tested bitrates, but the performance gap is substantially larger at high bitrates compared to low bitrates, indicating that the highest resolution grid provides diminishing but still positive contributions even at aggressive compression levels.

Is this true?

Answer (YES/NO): NO